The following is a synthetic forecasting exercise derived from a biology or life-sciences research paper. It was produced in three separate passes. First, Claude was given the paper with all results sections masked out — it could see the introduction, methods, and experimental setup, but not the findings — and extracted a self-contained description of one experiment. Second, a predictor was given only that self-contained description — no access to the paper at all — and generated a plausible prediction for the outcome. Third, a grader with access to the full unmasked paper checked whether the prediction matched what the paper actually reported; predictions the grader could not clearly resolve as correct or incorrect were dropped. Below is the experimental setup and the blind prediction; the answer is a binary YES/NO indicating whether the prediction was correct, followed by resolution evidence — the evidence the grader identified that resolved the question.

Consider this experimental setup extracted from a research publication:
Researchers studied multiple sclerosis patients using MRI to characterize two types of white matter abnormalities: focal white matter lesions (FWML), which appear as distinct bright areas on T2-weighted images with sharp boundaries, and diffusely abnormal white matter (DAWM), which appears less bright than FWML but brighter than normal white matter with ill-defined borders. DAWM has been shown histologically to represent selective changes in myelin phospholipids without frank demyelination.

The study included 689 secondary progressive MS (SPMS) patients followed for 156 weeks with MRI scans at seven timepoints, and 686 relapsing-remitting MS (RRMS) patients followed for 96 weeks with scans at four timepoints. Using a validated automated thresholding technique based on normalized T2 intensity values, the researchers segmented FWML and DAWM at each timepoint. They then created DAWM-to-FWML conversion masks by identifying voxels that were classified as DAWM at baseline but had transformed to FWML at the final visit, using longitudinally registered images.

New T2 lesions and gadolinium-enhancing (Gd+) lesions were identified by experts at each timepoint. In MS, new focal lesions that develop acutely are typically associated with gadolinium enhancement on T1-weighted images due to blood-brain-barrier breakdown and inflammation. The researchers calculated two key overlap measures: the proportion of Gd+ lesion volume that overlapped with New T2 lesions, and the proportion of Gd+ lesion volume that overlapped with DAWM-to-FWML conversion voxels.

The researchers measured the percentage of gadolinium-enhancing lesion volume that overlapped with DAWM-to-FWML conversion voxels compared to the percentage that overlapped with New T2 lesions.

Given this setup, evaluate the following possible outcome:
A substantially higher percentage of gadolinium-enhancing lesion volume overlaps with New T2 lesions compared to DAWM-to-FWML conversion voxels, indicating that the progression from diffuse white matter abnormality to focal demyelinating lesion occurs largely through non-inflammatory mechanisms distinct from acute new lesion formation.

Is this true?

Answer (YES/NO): YES